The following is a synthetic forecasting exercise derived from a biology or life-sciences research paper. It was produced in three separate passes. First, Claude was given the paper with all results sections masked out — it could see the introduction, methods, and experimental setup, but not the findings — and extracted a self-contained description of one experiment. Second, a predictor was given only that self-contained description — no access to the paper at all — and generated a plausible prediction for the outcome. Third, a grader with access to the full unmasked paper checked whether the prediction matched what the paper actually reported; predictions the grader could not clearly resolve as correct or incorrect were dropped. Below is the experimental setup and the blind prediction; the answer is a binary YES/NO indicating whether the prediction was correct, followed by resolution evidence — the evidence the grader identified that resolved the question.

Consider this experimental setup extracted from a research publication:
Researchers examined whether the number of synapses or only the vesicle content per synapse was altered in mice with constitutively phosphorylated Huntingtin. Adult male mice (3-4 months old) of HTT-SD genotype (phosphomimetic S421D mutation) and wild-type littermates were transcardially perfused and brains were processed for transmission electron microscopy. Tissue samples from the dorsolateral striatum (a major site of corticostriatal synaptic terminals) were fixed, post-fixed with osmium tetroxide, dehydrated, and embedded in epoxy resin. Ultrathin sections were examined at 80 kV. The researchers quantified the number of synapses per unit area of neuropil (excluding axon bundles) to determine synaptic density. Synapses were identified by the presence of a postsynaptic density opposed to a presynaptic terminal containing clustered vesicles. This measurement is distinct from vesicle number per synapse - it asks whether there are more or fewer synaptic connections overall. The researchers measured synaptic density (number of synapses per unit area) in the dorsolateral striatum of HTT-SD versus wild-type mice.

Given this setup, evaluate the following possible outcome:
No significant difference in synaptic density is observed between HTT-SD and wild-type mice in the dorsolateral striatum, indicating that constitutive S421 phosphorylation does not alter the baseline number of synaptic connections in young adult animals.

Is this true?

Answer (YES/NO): YES